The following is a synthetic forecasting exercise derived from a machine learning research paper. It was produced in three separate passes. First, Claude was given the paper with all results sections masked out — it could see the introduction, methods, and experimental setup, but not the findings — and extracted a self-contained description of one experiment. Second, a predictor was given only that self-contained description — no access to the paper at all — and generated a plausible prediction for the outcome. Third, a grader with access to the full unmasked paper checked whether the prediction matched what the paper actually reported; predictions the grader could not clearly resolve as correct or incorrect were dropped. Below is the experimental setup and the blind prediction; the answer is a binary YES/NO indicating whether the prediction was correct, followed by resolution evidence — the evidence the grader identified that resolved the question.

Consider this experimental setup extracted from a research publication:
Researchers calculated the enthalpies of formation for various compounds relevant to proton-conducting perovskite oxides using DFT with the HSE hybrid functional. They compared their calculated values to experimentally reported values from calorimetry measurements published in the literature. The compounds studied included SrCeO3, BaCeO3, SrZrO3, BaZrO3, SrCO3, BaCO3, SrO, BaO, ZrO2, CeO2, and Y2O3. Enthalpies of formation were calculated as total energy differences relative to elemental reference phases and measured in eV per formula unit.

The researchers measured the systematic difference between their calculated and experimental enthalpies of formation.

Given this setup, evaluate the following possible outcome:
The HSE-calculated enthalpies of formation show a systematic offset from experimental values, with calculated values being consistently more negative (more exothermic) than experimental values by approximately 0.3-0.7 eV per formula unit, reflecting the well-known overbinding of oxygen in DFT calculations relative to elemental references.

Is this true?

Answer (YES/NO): NO